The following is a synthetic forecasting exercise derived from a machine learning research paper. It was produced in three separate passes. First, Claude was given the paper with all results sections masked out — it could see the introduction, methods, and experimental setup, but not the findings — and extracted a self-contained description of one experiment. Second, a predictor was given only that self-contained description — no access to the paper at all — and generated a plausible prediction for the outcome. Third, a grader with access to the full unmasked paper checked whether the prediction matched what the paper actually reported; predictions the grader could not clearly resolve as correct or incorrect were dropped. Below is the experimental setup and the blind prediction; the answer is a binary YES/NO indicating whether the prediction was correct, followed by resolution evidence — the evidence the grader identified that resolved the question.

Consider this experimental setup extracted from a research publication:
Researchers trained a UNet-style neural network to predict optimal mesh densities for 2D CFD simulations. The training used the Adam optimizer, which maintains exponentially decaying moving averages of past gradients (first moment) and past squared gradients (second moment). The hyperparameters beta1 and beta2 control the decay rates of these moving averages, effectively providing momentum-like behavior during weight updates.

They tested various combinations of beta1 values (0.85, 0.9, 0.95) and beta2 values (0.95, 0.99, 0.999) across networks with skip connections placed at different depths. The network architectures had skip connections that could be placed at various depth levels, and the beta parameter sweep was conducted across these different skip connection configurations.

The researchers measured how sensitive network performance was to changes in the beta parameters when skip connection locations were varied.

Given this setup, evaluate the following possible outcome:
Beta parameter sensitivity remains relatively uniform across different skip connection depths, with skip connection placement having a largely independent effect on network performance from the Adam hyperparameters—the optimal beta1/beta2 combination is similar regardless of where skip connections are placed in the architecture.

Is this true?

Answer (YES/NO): NO